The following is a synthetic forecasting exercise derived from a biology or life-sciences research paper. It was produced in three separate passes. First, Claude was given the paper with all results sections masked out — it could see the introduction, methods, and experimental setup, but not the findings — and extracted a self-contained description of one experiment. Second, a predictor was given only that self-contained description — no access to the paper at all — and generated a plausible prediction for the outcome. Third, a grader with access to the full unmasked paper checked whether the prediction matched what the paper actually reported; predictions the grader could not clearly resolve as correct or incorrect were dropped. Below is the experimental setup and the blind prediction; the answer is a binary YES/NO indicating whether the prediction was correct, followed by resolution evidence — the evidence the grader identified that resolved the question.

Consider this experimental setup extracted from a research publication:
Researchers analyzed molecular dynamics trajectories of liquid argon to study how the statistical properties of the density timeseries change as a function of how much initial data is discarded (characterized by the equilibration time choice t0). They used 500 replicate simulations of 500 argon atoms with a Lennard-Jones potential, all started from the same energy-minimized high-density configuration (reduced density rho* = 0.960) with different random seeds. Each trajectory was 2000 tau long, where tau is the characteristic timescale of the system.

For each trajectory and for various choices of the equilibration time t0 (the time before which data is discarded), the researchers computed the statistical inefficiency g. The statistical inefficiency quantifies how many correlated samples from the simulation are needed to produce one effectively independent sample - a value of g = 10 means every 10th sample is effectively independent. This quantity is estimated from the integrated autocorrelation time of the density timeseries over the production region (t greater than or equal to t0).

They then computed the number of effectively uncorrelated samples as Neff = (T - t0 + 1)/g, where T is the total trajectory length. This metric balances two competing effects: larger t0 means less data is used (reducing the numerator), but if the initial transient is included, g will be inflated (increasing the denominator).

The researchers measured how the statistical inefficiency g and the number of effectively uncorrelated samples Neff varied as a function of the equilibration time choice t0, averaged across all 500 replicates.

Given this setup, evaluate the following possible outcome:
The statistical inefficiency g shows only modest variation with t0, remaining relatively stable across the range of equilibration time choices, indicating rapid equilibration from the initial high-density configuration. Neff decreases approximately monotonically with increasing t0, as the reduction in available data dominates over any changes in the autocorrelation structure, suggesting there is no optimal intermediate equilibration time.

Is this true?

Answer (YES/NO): NO